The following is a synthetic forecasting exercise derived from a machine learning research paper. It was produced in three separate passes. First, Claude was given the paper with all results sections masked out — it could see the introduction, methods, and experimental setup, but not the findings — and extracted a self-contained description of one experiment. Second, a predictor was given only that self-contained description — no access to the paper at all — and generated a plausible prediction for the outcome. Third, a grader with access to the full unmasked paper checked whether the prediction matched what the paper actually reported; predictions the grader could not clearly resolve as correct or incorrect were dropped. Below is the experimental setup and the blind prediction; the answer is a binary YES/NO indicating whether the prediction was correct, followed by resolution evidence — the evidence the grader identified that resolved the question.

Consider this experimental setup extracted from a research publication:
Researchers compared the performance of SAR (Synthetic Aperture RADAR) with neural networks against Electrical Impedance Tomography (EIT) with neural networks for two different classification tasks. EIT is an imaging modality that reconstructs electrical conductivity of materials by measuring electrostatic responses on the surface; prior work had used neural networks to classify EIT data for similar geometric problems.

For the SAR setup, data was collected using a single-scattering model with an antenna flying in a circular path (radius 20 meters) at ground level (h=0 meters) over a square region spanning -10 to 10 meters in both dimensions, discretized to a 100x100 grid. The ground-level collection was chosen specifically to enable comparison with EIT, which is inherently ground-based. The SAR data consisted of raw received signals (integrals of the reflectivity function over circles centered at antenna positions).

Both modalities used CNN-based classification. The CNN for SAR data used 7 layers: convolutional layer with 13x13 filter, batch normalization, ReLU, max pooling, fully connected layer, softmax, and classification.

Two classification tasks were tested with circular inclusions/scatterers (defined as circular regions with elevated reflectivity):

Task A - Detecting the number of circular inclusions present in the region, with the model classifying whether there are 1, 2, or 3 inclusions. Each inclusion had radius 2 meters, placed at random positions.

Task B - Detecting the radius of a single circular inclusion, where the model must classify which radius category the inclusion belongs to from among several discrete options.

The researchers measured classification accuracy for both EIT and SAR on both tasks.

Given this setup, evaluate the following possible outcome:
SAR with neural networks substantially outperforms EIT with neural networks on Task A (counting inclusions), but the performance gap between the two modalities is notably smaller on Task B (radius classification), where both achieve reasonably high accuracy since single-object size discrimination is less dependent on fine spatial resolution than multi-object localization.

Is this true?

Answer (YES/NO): YES